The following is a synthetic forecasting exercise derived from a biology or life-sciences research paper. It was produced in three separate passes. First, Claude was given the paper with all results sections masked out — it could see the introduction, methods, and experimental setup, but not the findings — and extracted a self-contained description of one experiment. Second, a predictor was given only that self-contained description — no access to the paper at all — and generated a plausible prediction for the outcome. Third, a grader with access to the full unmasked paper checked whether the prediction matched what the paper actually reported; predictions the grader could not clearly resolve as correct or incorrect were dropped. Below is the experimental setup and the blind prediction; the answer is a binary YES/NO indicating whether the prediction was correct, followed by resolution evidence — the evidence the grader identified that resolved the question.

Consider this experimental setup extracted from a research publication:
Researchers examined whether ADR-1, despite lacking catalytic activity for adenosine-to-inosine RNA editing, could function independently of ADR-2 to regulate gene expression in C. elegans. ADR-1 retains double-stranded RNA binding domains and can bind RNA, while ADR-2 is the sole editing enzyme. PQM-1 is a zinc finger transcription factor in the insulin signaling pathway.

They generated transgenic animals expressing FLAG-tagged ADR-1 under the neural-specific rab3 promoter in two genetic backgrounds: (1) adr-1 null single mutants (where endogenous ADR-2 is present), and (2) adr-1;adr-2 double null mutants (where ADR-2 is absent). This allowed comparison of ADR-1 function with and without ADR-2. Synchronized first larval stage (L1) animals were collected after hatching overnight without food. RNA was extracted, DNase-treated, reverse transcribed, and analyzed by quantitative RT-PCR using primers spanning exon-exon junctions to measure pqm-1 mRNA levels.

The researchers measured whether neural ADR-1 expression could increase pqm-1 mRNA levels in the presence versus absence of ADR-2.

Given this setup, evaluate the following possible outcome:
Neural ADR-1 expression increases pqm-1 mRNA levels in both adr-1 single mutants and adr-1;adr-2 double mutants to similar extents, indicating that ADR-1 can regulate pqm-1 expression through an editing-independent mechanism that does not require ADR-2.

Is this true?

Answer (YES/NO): NO